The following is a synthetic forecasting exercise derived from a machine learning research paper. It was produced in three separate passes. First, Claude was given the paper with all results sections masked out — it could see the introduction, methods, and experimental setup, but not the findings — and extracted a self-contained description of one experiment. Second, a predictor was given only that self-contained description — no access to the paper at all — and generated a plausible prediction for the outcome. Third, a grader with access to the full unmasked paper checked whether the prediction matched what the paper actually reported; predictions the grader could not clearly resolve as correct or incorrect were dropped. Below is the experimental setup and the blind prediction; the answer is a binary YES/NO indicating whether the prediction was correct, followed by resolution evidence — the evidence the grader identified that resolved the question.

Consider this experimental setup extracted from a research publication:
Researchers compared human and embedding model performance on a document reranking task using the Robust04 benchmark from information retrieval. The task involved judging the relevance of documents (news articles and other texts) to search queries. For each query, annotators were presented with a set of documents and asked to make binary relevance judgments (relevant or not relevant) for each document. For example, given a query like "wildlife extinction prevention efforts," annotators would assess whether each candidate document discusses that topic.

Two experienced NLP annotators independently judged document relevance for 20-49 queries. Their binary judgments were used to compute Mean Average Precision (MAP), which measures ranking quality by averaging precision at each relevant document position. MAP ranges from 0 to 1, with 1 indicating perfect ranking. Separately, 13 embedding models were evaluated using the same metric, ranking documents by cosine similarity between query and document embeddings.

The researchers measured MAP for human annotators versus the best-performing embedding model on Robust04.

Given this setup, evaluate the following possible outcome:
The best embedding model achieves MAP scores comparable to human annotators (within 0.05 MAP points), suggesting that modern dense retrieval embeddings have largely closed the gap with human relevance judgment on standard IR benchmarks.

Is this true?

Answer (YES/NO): NO